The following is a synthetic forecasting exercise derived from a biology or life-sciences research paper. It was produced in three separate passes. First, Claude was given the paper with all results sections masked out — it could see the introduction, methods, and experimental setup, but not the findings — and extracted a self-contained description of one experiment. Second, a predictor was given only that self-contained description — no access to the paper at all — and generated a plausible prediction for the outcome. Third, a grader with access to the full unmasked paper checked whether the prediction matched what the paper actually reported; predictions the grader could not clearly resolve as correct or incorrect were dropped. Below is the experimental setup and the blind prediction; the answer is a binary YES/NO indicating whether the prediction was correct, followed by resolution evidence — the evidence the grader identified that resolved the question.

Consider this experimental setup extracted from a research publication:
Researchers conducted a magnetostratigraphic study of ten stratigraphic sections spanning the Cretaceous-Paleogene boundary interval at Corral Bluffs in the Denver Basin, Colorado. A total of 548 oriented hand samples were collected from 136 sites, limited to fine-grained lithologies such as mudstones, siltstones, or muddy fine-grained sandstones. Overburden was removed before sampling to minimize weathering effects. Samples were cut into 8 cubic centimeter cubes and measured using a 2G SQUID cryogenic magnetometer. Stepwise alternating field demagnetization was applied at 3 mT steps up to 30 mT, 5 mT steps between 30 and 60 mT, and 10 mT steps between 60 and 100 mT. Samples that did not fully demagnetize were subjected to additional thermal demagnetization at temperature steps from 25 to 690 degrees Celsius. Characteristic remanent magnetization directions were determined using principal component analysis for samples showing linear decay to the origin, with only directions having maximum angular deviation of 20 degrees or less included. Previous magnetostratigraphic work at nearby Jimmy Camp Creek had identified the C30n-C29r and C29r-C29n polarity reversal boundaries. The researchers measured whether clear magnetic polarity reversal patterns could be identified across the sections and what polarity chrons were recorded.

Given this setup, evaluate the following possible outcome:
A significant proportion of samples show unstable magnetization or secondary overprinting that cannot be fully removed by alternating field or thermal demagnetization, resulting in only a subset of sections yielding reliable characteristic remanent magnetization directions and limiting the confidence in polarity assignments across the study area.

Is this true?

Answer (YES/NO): NO